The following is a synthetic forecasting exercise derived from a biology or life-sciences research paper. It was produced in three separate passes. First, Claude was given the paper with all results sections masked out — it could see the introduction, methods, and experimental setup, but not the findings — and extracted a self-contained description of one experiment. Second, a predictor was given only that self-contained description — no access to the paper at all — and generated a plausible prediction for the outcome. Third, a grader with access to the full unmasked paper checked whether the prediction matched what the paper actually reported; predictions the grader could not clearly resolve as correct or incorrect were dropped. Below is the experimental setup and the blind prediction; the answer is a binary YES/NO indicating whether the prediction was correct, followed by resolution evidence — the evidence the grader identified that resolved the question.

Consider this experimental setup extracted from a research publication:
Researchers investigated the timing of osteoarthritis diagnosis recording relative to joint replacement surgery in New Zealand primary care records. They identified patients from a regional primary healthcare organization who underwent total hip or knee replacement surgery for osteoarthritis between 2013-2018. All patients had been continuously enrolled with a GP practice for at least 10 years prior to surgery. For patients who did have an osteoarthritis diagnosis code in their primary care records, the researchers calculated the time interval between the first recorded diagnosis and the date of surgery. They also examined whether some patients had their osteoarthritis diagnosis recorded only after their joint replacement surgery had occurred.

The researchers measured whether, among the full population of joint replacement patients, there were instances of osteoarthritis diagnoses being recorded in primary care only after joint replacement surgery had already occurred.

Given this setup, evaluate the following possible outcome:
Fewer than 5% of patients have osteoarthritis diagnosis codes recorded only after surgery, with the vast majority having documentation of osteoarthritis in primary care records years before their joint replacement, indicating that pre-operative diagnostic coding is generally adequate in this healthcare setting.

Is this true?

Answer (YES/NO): NO